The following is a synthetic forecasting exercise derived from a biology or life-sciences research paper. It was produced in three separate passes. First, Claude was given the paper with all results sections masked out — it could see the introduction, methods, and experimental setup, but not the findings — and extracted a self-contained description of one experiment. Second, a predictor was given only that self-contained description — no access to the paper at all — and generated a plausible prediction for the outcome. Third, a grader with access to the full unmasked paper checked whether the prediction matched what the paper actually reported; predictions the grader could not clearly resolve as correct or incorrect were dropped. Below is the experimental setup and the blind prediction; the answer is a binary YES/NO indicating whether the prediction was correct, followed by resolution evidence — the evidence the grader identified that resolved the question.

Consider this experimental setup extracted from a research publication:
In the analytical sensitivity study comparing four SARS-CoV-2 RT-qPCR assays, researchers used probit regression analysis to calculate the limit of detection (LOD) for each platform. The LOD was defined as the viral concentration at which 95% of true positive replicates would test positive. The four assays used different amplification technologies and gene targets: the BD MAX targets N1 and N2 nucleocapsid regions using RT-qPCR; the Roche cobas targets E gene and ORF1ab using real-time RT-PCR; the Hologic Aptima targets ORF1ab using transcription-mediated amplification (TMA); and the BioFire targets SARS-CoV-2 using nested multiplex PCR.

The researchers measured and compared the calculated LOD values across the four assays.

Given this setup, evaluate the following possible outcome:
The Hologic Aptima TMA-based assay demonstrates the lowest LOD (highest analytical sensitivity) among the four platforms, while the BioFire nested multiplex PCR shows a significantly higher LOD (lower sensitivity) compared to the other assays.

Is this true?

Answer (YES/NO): NO